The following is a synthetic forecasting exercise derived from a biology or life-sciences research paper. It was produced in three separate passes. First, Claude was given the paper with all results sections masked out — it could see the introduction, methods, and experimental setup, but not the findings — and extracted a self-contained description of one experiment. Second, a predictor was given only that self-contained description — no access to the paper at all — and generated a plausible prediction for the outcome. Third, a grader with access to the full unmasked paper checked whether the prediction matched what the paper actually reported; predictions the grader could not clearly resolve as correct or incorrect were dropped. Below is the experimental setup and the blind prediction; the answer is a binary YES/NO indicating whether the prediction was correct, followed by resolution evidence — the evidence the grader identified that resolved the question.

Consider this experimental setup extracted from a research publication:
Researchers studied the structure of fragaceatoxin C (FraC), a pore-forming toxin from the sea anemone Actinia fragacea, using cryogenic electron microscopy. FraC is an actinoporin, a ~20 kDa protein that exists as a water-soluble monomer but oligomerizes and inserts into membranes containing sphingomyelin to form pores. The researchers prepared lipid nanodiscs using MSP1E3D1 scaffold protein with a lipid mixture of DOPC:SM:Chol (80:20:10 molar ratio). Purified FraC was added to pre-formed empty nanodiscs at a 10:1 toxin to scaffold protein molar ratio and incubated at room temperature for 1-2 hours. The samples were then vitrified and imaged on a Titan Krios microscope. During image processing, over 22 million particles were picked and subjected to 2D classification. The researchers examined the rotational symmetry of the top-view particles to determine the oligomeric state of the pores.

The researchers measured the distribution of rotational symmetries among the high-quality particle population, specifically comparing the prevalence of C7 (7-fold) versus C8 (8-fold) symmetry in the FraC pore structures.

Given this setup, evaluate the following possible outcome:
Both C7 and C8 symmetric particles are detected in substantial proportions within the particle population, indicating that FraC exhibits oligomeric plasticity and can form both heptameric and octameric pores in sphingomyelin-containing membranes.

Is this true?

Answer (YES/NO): NO